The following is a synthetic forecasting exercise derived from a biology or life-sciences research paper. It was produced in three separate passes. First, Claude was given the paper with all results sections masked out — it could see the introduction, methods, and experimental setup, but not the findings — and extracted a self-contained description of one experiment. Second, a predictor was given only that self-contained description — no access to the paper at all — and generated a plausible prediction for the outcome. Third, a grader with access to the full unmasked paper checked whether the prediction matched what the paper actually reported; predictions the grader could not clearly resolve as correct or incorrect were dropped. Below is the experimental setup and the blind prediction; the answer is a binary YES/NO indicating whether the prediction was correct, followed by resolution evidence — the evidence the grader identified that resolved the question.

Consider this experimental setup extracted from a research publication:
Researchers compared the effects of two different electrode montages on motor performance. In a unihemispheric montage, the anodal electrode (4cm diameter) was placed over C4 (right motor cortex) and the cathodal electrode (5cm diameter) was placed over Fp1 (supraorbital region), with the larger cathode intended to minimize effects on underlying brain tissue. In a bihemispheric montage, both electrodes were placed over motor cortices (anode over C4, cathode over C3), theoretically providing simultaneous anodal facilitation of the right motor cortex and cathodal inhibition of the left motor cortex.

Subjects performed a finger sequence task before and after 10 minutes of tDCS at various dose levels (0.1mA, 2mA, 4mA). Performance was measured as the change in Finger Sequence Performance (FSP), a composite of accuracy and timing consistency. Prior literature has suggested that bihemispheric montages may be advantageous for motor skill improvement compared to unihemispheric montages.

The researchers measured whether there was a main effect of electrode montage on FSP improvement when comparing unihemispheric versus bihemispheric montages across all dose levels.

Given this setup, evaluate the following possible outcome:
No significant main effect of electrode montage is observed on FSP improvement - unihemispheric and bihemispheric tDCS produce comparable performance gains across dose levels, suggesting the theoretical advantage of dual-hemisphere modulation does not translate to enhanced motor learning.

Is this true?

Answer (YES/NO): YES